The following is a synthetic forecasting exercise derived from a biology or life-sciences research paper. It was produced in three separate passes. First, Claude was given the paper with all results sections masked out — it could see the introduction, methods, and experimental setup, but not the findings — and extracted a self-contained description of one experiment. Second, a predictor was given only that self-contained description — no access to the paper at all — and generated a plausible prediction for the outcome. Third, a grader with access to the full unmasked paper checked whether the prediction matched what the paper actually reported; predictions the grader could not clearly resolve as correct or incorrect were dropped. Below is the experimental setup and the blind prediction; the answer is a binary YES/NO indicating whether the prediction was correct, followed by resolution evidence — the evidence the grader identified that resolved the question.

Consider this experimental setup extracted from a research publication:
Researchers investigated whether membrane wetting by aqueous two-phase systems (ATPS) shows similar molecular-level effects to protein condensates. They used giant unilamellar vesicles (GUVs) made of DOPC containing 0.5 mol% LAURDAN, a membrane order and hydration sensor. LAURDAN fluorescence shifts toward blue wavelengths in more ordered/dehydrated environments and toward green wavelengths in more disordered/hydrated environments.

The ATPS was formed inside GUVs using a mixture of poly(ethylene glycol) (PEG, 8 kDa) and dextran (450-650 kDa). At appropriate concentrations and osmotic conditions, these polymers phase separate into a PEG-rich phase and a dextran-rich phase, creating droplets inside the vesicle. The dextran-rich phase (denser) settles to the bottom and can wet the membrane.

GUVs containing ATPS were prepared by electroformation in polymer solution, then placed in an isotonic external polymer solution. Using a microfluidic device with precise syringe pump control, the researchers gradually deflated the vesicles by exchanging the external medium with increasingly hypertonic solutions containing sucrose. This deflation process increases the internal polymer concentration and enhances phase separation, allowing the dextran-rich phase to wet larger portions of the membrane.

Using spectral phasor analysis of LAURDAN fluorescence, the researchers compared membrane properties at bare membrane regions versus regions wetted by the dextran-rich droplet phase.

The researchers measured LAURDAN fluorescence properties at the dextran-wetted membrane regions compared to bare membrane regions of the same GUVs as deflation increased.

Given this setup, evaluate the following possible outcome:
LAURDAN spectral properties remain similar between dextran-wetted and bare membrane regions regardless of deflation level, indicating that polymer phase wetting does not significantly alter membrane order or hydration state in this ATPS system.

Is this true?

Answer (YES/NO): NO